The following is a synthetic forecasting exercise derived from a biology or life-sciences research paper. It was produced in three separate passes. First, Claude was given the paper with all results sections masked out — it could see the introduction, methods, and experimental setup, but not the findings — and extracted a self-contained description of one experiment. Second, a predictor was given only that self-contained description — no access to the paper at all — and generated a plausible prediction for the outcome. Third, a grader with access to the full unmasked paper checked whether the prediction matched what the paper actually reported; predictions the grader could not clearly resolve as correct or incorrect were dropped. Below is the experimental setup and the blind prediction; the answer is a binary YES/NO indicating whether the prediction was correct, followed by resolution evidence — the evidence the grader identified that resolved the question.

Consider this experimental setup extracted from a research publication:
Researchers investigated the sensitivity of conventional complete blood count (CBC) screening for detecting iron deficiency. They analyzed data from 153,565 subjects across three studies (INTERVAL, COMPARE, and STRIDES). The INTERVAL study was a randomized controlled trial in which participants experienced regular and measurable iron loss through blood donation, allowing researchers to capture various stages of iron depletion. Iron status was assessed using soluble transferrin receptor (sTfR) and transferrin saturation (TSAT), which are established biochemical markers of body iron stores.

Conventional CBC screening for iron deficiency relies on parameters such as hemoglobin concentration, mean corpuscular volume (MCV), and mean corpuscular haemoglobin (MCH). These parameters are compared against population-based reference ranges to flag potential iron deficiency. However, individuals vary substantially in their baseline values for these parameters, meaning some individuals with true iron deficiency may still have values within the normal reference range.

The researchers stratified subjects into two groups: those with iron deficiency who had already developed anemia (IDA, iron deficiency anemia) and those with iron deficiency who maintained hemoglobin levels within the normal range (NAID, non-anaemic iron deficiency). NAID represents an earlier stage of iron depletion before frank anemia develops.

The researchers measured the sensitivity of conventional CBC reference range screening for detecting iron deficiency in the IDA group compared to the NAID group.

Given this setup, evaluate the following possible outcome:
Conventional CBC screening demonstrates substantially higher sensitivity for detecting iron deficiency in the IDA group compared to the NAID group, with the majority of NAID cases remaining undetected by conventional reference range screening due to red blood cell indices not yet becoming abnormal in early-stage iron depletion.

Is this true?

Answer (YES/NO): YES